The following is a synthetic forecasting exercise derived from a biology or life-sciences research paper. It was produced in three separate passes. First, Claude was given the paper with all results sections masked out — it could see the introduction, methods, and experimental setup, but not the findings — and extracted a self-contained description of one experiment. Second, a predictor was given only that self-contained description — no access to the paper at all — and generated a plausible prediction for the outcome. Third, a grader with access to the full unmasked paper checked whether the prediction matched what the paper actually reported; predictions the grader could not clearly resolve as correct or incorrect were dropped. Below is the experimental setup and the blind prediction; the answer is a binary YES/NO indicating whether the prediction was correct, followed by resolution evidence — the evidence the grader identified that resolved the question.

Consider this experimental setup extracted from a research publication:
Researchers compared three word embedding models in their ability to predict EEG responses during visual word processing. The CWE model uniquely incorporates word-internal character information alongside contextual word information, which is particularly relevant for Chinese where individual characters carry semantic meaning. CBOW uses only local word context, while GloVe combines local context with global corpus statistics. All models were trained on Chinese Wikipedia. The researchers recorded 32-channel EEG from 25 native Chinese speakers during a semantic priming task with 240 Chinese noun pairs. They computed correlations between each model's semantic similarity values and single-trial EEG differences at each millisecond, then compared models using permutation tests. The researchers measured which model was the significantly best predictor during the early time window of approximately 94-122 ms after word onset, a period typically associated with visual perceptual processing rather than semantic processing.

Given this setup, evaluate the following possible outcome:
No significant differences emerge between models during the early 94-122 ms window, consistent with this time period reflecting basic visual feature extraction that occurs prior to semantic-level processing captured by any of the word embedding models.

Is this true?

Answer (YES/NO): NO